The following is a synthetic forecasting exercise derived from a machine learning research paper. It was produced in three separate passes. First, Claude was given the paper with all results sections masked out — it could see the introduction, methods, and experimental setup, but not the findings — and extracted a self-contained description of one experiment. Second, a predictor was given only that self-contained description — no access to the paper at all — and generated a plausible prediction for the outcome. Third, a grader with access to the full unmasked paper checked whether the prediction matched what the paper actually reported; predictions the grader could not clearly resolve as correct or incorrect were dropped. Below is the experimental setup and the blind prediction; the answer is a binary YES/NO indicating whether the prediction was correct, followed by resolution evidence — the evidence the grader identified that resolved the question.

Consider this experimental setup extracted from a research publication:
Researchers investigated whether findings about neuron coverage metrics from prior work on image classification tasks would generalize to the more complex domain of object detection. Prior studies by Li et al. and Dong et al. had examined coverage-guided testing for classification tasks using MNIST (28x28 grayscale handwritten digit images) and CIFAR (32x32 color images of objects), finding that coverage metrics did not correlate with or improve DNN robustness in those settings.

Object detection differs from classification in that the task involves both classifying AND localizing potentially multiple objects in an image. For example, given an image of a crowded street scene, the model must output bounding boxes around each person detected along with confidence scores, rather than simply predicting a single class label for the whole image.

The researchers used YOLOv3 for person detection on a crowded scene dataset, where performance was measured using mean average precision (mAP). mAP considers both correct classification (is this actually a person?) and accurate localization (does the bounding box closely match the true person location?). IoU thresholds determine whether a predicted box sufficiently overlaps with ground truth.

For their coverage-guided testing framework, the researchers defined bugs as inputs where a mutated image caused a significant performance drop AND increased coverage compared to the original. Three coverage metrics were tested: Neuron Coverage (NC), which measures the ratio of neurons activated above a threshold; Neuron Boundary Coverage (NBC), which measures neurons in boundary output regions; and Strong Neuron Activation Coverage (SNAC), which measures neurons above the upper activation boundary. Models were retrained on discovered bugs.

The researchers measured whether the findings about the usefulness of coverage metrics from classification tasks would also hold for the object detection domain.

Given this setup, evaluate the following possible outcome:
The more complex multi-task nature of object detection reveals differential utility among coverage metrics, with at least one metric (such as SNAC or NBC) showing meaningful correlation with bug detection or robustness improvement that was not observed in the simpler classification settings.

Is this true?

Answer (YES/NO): NO